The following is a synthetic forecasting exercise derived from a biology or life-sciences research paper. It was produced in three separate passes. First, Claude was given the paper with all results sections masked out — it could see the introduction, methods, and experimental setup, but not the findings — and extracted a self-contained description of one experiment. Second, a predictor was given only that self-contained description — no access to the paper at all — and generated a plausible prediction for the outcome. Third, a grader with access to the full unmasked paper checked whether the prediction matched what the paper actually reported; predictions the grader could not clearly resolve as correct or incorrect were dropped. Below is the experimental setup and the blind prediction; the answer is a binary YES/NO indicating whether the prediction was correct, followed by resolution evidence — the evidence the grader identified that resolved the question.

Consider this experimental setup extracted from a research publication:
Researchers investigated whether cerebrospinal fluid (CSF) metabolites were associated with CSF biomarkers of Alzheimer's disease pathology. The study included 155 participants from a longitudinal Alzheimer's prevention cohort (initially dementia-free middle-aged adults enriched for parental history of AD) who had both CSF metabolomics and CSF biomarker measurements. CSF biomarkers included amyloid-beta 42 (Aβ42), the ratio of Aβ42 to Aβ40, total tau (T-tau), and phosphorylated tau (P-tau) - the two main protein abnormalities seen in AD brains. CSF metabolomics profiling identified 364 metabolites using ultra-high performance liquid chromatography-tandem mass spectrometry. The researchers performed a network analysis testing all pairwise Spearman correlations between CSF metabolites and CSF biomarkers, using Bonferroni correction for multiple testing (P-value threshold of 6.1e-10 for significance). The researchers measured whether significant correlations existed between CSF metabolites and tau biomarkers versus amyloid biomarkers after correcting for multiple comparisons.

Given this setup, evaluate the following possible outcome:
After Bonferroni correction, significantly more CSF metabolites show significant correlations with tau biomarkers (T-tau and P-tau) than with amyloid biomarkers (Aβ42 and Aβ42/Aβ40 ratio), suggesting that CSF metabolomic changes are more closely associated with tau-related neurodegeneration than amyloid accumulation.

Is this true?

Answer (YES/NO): YES